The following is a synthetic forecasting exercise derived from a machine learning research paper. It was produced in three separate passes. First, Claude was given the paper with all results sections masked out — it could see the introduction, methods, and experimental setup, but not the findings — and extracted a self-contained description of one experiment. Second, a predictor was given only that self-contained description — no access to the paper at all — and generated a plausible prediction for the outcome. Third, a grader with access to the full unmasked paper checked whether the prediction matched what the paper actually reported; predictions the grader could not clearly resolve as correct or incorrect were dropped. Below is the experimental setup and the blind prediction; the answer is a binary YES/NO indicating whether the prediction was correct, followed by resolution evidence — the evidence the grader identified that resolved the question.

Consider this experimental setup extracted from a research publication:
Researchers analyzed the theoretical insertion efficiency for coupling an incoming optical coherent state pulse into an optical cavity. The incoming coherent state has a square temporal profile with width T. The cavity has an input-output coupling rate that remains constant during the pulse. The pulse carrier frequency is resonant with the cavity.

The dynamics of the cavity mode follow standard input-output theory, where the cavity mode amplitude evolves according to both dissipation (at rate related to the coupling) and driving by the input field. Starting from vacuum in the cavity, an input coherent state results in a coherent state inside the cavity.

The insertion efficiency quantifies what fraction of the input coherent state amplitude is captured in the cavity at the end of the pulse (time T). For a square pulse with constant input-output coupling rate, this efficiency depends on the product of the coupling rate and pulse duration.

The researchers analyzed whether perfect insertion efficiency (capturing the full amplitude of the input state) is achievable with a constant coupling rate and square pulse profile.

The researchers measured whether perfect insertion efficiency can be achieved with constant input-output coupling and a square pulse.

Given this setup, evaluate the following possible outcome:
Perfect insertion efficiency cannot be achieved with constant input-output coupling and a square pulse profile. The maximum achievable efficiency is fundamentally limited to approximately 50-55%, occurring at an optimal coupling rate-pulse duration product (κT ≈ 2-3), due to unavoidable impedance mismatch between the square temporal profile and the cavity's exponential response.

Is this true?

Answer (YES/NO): NO